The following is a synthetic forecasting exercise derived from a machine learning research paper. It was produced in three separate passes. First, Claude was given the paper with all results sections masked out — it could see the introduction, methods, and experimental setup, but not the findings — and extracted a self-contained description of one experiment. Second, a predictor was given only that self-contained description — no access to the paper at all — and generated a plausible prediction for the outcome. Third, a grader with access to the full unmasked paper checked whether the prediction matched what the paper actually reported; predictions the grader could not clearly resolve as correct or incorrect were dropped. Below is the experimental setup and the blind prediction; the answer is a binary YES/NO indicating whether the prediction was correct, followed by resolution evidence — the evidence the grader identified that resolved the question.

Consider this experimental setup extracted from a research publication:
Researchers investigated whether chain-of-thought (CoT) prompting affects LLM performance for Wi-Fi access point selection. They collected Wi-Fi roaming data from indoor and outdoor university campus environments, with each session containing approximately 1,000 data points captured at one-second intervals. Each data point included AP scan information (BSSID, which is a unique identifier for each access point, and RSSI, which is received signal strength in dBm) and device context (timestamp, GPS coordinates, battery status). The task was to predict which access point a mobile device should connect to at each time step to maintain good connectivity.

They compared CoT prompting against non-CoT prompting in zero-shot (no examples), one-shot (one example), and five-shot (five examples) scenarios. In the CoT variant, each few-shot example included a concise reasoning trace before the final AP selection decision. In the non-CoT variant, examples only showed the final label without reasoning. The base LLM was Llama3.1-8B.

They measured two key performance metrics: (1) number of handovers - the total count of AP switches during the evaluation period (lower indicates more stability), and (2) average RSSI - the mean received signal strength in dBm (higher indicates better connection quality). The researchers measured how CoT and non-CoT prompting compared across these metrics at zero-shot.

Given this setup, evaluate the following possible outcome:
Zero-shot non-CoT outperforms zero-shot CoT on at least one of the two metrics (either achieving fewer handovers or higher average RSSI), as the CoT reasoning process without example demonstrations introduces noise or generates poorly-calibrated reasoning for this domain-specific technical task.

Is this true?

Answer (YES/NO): NO